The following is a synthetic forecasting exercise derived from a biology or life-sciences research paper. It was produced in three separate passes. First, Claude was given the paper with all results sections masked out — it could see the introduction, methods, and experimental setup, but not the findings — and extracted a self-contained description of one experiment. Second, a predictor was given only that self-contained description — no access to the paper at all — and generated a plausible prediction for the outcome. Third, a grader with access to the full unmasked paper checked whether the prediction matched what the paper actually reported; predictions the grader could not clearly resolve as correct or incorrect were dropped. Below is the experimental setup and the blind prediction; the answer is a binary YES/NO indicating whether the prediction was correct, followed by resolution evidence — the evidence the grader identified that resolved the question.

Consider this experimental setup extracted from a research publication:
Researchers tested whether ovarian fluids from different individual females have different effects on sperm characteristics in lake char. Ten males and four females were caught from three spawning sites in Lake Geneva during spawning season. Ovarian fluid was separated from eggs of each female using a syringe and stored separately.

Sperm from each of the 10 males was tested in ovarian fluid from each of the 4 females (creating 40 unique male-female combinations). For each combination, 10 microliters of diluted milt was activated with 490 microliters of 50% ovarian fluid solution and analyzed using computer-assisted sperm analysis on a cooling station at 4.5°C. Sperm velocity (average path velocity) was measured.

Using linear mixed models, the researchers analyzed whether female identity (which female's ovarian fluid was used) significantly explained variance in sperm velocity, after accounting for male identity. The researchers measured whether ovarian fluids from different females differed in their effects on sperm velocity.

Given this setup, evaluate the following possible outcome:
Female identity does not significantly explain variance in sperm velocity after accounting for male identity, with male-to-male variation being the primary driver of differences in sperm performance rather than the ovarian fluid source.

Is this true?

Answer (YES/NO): NO